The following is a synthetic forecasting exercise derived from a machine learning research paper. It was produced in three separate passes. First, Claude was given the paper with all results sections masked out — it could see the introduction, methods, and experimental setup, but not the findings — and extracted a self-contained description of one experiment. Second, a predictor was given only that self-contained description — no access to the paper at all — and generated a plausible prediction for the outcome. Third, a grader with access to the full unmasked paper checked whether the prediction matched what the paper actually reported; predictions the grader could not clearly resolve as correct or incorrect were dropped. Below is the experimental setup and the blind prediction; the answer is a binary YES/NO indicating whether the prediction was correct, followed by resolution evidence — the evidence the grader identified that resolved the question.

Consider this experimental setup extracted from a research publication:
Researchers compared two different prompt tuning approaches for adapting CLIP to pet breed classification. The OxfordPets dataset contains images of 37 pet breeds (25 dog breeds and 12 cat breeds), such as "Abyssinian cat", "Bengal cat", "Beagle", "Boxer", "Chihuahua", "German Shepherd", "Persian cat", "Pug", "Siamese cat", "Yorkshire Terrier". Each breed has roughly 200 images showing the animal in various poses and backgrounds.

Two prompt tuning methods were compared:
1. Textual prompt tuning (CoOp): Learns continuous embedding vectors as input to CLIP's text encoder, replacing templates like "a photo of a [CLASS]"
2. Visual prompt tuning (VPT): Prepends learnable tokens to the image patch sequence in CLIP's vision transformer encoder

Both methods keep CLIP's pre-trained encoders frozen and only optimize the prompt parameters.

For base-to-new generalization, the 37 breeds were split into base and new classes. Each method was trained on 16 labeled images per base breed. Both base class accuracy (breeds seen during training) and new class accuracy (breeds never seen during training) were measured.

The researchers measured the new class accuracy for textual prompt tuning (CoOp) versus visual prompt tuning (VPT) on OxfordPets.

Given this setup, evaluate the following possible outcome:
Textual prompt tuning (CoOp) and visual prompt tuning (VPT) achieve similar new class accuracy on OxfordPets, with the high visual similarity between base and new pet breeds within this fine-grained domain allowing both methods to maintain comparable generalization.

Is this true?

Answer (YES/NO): YES